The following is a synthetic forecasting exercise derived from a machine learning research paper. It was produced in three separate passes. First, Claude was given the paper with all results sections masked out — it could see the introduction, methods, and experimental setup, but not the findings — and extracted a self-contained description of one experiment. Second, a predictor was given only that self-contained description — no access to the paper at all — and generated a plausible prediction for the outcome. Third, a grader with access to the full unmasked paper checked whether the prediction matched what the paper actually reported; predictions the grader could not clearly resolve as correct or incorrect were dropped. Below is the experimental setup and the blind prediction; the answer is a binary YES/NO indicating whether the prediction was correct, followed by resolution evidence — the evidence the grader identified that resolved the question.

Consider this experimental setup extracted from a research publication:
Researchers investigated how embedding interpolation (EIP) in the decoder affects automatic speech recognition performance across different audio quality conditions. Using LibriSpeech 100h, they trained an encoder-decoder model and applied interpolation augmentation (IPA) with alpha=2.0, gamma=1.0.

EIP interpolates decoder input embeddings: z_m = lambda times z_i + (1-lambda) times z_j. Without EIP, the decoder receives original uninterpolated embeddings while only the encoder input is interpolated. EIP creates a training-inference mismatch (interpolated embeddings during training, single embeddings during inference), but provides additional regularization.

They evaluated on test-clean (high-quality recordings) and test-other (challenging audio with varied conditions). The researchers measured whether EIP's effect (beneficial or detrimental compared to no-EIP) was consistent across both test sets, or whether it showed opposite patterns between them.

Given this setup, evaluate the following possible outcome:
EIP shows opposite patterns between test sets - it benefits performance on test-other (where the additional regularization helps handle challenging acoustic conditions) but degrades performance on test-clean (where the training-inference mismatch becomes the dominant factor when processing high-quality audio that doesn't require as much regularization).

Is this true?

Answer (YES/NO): NO